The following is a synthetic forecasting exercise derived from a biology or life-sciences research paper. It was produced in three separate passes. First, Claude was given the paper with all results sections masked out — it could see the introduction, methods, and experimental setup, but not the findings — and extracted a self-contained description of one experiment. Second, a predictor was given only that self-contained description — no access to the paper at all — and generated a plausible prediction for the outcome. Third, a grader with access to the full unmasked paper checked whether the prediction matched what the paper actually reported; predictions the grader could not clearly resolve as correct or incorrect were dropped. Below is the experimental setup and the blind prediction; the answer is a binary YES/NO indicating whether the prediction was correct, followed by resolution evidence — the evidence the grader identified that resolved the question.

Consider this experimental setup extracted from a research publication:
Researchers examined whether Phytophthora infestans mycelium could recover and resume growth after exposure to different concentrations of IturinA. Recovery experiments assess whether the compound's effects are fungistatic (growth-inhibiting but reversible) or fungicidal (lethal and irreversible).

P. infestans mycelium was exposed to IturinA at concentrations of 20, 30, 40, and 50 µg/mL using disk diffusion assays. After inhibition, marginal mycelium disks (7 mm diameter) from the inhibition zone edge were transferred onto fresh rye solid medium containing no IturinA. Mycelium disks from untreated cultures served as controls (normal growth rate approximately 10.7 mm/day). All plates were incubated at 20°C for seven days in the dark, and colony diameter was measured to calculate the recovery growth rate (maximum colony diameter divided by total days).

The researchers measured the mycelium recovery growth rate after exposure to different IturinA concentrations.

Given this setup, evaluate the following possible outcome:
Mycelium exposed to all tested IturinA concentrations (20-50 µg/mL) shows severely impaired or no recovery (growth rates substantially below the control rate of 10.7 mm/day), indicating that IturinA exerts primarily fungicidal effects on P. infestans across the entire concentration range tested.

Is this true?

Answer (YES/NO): NO